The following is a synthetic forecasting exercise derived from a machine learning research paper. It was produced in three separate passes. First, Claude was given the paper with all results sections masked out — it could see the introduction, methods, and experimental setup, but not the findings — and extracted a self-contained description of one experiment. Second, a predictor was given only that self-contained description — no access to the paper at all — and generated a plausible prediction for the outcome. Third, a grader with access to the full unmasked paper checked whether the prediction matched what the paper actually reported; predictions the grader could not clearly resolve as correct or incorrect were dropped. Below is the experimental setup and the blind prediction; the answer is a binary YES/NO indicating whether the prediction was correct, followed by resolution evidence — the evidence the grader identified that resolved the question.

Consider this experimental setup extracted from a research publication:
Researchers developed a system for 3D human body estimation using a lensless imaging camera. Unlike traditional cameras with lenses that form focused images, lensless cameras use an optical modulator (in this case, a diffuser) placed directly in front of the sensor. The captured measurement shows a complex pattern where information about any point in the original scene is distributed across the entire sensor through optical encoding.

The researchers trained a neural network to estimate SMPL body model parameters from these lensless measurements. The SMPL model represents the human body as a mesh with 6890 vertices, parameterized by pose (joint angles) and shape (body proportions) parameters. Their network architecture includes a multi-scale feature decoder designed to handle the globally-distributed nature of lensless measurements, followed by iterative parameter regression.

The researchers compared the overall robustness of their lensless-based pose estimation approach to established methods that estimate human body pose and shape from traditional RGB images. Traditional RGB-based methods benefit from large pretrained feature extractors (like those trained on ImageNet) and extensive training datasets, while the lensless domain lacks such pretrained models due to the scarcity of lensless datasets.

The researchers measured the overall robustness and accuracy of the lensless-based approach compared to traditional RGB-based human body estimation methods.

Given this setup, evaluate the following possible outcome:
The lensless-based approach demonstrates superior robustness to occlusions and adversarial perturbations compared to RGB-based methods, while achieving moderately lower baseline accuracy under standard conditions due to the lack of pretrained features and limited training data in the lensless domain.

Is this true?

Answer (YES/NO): NO